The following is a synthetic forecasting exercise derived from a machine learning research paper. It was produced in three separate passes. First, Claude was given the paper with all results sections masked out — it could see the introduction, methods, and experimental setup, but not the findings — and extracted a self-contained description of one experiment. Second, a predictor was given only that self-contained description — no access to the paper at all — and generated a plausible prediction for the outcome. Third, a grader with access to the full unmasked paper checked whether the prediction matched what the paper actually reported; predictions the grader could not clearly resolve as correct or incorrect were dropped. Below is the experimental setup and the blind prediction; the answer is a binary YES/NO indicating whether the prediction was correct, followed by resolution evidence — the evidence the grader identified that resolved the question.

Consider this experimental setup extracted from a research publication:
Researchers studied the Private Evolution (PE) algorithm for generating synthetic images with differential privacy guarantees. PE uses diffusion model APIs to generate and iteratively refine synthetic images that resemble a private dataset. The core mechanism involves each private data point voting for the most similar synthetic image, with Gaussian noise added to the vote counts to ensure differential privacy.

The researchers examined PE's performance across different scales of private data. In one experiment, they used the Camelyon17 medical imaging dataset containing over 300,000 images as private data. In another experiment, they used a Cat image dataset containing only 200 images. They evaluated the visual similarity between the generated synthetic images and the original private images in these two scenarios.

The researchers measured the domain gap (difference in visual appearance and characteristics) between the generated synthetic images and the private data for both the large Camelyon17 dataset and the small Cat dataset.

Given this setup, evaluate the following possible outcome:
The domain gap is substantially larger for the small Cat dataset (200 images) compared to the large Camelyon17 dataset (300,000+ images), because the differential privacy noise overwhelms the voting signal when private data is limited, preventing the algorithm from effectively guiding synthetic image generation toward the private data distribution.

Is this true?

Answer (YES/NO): YES